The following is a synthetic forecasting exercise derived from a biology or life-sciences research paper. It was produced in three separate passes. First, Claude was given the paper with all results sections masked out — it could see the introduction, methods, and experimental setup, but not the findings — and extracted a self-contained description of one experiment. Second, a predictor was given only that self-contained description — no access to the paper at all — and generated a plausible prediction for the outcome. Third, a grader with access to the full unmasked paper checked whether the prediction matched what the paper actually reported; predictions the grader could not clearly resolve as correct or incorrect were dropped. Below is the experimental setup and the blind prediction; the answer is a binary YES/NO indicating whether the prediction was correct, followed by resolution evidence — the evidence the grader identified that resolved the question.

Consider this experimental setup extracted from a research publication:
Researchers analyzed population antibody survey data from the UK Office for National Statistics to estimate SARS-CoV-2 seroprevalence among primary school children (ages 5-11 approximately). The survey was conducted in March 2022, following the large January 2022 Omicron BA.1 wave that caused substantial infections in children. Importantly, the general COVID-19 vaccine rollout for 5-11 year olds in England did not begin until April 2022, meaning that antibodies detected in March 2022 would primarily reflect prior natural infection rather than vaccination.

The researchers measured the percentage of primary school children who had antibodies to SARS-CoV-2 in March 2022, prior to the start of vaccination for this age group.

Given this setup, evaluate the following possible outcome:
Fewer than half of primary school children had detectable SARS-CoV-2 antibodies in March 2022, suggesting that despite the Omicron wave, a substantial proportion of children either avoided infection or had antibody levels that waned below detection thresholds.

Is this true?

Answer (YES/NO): NO